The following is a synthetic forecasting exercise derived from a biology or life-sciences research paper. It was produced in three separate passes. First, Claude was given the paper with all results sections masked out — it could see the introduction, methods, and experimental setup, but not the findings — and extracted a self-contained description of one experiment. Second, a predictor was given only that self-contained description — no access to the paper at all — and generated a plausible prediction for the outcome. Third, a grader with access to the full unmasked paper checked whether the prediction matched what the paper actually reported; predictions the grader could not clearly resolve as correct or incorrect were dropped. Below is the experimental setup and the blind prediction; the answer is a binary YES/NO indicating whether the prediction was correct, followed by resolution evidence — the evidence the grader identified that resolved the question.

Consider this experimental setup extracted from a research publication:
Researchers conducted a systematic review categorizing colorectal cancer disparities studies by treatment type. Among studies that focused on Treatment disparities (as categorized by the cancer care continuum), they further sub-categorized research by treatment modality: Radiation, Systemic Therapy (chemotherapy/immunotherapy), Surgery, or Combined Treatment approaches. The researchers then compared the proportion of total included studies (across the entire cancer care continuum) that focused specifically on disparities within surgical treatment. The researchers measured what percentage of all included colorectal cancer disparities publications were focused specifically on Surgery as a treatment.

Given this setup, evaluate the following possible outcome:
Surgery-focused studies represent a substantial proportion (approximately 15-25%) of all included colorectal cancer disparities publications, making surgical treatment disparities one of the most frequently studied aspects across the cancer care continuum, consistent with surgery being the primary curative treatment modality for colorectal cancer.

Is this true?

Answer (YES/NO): NO